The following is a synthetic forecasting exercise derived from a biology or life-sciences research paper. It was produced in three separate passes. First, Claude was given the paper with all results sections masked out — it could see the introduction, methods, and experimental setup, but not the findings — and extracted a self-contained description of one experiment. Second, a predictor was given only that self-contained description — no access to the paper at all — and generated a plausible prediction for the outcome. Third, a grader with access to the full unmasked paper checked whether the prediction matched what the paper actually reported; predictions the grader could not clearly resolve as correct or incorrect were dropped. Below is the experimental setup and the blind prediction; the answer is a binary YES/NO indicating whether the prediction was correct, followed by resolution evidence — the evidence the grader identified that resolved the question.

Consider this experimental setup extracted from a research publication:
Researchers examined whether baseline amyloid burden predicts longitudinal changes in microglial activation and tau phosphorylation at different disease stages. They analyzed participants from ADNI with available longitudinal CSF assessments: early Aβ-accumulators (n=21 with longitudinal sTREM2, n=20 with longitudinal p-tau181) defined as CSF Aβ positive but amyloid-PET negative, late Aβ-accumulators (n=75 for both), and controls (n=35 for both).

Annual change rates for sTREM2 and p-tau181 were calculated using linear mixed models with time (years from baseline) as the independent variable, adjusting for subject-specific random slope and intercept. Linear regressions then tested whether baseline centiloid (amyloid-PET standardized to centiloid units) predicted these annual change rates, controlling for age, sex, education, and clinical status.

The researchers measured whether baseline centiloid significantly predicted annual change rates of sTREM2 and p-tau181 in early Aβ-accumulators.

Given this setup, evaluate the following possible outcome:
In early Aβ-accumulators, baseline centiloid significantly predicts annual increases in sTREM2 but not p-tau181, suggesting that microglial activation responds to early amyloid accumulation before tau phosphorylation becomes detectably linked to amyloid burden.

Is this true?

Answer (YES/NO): NO